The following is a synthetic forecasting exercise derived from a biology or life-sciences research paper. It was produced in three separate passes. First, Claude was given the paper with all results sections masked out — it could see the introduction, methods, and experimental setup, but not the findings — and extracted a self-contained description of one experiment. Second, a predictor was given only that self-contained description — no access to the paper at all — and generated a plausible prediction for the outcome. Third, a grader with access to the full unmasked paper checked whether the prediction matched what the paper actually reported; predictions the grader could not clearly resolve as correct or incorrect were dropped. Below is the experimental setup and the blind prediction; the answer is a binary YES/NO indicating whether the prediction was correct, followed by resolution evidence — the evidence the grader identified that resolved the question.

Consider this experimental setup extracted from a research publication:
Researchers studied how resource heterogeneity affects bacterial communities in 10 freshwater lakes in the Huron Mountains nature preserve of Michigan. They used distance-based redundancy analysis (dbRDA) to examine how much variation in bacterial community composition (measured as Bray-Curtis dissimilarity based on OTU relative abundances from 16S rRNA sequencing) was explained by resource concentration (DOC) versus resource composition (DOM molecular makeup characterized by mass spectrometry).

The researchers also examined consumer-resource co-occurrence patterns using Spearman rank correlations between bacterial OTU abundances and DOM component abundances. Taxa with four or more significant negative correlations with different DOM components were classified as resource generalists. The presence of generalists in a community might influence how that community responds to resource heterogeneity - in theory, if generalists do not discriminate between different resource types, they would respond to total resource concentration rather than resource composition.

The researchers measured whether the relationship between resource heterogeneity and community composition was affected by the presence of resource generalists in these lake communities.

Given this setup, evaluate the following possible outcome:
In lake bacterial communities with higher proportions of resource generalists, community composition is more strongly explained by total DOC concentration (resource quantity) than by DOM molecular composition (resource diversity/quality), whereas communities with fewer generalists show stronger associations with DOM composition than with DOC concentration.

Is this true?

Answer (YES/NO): NO